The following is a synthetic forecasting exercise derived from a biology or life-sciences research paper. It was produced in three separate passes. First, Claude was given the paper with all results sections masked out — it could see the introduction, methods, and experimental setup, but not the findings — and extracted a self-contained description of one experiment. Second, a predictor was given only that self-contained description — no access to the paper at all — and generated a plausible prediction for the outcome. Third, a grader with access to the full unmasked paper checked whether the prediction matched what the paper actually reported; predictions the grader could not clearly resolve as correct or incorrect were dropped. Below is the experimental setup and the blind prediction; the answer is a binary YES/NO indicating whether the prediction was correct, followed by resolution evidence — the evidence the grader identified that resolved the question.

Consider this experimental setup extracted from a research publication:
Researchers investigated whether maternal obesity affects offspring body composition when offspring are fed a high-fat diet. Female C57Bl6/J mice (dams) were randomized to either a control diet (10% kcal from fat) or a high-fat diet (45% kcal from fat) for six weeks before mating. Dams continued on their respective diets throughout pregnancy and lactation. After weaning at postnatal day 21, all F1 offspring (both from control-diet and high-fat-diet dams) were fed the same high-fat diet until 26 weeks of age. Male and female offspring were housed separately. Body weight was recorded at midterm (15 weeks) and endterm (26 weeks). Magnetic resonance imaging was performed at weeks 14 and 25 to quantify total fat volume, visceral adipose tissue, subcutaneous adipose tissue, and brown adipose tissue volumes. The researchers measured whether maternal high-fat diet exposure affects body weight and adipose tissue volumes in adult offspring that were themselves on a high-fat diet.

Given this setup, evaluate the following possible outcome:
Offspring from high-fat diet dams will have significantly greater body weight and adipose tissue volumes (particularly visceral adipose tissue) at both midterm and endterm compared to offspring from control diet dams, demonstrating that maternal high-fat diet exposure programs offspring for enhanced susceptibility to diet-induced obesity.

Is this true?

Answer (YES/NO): NO